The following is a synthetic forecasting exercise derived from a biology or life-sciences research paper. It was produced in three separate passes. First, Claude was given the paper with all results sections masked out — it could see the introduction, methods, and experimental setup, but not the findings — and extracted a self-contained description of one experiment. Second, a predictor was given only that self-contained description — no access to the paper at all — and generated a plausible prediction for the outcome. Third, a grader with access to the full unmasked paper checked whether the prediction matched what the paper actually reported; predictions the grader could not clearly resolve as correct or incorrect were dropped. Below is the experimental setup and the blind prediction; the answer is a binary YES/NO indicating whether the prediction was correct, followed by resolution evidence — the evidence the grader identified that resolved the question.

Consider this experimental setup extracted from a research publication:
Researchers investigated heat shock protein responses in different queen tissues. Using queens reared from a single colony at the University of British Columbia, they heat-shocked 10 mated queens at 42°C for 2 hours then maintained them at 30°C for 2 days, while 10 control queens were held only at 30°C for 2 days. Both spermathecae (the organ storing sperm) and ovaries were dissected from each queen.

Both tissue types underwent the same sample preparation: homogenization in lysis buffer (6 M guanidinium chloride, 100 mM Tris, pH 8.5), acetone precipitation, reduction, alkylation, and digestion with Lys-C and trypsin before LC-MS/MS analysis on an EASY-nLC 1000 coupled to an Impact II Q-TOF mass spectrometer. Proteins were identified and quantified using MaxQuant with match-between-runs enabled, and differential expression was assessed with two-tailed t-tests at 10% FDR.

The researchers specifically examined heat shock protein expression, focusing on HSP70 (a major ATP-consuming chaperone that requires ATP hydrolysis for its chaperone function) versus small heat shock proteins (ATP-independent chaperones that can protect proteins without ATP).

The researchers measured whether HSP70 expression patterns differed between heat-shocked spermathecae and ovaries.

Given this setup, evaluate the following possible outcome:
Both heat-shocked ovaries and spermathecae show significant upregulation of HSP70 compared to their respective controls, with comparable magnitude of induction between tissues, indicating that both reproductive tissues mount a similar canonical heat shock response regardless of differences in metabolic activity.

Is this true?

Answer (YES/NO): NO